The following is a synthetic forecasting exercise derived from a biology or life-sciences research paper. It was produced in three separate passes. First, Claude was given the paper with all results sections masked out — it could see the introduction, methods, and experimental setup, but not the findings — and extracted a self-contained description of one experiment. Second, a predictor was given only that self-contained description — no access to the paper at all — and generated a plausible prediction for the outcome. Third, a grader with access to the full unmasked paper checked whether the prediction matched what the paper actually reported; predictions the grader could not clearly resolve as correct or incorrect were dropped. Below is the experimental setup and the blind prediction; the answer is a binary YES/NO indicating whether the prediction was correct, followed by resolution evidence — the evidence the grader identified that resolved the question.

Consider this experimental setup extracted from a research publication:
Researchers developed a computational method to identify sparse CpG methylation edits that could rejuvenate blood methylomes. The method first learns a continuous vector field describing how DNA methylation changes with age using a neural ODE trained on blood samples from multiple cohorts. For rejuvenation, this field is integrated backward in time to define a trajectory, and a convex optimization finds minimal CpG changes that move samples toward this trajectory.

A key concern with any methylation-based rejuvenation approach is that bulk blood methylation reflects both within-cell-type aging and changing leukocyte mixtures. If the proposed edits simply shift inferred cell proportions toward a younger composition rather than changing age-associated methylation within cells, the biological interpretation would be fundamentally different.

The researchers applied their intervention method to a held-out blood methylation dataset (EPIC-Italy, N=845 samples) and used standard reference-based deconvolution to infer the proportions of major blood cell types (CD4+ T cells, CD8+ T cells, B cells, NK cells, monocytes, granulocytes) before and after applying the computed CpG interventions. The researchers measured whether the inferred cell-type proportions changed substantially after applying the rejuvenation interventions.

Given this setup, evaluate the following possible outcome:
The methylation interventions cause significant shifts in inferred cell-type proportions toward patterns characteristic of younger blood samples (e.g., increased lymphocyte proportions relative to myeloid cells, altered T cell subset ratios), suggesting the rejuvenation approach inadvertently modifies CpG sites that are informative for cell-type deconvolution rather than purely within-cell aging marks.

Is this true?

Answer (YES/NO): NO